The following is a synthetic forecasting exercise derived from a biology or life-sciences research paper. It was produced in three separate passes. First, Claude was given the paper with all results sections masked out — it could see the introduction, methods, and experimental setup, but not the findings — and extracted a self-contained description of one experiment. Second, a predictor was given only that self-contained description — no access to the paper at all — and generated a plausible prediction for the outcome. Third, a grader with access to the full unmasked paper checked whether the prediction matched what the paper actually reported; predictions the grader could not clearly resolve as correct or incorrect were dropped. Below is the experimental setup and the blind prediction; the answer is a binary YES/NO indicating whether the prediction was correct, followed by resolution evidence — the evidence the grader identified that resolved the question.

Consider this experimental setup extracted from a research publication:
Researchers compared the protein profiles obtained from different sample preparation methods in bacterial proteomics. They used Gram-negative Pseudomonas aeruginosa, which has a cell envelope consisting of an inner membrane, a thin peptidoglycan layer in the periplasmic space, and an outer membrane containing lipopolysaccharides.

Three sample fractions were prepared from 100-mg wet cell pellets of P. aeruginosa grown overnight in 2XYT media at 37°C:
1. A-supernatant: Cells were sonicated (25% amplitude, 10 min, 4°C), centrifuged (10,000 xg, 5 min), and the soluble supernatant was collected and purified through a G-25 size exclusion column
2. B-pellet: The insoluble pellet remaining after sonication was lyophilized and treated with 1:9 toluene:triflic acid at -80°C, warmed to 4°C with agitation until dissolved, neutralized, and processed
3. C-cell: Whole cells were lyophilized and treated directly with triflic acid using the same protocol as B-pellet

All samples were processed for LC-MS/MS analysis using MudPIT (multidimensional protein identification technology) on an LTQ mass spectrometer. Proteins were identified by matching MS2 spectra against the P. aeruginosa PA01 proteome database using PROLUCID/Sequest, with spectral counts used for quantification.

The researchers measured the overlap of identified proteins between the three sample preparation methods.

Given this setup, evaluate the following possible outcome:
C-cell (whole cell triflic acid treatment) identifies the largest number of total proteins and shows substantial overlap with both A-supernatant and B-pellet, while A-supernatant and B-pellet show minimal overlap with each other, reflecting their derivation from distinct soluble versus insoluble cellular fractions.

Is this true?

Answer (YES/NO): NO